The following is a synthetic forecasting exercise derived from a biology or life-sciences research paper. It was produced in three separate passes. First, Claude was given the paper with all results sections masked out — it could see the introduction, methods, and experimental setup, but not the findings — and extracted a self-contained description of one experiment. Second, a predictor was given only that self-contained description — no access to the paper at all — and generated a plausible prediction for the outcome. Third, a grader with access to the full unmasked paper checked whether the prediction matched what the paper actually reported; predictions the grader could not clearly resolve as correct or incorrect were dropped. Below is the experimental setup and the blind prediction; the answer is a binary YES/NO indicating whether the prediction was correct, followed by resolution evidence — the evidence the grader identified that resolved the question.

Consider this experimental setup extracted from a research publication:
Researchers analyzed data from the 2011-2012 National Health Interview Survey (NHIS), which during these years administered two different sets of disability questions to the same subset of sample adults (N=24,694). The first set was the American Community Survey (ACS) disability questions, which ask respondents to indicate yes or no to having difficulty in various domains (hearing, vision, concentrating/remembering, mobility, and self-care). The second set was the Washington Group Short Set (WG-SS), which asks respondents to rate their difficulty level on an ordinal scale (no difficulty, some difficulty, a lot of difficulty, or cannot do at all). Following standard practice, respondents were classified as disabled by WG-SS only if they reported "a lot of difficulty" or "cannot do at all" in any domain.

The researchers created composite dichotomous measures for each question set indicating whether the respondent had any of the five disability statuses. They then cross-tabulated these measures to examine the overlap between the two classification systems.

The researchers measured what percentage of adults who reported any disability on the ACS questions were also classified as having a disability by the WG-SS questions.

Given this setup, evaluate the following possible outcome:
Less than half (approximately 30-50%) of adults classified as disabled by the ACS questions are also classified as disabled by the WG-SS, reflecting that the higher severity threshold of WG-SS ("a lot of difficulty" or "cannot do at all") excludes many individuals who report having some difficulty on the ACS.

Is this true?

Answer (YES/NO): YES